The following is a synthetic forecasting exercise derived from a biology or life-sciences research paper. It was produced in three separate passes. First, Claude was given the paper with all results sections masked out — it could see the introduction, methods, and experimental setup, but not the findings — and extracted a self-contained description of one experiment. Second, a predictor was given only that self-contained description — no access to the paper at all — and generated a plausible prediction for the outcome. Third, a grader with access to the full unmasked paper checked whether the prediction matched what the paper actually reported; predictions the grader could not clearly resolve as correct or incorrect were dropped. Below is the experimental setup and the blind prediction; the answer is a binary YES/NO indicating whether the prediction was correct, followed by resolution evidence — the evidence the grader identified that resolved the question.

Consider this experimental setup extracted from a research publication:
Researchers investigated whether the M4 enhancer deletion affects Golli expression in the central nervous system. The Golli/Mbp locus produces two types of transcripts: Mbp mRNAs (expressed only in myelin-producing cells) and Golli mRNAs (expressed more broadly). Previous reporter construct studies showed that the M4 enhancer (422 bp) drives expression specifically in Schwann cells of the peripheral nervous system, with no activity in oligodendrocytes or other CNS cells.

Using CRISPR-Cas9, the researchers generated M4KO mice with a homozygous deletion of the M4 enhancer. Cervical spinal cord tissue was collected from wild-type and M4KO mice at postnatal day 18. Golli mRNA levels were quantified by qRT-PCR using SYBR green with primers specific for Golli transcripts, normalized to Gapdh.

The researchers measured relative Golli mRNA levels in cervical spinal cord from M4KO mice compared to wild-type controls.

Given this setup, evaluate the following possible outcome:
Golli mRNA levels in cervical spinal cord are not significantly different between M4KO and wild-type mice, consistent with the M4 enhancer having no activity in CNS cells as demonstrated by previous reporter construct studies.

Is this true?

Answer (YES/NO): YES